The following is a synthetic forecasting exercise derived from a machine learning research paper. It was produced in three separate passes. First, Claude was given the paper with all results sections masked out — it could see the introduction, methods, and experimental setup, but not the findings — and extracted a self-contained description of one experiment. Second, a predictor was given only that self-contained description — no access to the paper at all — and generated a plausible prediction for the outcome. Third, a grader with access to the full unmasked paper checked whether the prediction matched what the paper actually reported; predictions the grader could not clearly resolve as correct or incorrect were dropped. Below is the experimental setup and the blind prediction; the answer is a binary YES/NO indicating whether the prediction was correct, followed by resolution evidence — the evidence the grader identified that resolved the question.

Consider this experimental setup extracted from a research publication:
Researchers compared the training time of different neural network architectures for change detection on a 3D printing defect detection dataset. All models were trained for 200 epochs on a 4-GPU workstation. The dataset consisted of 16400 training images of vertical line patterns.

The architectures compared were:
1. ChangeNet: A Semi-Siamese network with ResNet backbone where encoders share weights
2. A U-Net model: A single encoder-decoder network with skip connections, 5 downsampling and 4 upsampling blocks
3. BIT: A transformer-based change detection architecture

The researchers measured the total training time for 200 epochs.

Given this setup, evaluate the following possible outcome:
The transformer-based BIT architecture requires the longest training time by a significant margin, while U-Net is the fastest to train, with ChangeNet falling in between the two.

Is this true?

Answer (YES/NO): NO